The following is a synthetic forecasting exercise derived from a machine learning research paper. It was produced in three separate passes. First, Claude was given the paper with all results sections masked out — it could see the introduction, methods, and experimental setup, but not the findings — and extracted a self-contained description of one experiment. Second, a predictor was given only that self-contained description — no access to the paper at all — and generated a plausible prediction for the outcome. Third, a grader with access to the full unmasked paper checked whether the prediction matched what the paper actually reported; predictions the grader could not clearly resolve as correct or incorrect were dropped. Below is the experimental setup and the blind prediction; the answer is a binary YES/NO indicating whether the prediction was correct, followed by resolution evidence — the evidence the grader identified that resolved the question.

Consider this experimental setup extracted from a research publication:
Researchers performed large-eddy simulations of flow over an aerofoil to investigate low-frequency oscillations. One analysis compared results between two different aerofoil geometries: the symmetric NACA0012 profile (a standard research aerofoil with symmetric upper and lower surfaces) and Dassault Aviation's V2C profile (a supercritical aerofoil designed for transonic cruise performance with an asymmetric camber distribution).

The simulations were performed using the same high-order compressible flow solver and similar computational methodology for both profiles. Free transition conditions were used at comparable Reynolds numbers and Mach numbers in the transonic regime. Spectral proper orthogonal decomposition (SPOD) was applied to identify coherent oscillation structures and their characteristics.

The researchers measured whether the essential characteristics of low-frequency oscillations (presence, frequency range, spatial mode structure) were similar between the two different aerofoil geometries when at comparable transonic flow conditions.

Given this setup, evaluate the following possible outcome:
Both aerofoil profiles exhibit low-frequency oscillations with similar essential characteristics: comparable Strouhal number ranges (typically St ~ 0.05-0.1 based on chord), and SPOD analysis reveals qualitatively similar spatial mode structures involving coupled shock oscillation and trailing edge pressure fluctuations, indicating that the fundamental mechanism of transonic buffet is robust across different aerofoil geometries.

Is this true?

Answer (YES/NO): YES